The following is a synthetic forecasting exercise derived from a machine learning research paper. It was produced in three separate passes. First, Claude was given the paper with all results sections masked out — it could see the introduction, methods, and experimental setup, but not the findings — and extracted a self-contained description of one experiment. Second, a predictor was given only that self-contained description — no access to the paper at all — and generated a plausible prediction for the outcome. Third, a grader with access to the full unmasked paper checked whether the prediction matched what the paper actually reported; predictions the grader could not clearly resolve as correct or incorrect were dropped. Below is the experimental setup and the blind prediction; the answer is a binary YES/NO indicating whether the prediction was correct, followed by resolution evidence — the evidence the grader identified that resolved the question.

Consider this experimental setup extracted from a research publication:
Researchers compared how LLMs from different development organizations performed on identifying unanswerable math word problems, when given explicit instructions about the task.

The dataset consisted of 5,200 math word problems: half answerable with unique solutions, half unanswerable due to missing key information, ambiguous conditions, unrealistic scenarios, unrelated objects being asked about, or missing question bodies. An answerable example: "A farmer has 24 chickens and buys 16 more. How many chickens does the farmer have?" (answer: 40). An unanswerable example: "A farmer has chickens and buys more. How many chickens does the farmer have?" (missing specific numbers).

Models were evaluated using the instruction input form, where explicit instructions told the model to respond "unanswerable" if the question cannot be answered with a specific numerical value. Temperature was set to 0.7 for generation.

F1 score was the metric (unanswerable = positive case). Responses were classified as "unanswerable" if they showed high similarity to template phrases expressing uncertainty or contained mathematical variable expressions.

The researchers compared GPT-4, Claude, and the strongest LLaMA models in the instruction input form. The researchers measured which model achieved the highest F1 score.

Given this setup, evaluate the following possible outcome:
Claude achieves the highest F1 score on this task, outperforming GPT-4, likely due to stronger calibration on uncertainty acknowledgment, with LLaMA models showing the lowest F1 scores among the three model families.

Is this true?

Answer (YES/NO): NO